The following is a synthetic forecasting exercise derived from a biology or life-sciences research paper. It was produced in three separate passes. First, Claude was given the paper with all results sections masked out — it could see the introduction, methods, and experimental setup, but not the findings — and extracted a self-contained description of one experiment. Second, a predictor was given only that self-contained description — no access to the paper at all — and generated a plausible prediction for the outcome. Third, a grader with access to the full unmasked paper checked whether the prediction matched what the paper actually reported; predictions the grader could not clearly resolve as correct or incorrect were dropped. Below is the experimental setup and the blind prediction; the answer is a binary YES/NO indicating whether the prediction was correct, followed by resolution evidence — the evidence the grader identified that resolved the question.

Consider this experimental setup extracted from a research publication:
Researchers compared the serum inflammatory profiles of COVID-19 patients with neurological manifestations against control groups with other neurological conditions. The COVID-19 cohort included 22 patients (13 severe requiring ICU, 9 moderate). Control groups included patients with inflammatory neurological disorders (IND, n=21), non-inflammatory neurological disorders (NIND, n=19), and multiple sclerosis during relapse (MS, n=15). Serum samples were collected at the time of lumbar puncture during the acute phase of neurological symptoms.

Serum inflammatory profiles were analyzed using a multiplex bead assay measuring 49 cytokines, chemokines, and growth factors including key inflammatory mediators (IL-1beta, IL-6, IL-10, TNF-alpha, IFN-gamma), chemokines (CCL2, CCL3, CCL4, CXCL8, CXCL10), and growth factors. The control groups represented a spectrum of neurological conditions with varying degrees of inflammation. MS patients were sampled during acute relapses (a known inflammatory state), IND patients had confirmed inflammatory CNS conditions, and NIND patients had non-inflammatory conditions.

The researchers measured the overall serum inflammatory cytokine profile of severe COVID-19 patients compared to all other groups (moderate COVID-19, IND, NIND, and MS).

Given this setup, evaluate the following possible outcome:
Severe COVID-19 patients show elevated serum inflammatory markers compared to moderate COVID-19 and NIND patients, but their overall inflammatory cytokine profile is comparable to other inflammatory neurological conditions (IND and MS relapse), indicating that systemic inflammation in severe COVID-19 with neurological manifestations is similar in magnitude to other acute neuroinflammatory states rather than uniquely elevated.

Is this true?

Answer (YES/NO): NO